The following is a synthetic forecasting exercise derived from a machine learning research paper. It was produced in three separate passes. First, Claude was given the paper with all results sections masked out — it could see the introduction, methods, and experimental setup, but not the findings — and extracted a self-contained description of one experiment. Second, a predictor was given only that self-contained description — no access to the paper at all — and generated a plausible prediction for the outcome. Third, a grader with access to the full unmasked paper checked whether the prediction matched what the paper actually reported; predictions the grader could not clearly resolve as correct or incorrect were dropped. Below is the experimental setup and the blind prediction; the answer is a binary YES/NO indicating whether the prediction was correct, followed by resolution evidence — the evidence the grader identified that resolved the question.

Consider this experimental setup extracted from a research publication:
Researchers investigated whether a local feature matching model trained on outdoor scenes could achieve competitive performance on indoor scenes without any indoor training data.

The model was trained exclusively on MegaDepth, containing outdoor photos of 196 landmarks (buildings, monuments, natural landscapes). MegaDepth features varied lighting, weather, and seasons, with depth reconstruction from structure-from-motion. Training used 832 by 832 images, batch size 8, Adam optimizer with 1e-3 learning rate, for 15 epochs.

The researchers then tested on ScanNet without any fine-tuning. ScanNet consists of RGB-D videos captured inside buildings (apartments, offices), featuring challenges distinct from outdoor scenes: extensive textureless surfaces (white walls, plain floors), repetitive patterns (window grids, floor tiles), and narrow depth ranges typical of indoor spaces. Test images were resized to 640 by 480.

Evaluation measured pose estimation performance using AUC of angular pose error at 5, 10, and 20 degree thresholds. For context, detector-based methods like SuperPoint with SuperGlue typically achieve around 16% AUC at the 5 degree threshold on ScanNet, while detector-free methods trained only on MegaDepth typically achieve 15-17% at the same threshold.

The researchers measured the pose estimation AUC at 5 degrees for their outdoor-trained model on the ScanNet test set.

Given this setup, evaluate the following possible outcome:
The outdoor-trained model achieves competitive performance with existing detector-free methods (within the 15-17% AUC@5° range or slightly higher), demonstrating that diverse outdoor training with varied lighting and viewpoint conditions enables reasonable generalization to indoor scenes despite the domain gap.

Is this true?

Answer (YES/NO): NO